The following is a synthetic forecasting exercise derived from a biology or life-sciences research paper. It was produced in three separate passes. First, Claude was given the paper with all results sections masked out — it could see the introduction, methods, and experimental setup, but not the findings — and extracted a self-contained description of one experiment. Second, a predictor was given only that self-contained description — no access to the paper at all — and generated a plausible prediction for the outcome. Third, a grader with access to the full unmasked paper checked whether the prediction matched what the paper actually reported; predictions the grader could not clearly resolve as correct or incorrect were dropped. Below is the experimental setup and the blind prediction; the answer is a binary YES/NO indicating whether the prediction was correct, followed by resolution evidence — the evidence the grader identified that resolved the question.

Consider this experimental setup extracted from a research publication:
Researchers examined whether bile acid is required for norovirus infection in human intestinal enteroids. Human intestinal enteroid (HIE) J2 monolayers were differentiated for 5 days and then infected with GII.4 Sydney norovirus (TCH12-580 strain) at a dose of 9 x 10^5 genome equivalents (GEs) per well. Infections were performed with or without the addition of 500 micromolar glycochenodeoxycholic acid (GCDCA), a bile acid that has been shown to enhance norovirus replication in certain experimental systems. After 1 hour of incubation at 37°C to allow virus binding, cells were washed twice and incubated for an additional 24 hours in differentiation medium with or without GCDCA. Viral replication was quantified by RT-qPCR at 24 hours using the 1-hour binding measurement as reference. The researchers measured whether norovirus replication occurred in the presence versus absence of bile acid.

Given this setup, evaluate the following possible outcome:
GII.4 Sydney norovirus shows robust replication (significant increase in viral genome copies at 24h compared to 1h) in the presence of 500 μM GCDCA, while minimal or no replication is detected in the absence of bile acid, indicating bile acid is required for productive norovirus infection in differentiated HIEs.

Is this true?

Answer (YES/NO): NO